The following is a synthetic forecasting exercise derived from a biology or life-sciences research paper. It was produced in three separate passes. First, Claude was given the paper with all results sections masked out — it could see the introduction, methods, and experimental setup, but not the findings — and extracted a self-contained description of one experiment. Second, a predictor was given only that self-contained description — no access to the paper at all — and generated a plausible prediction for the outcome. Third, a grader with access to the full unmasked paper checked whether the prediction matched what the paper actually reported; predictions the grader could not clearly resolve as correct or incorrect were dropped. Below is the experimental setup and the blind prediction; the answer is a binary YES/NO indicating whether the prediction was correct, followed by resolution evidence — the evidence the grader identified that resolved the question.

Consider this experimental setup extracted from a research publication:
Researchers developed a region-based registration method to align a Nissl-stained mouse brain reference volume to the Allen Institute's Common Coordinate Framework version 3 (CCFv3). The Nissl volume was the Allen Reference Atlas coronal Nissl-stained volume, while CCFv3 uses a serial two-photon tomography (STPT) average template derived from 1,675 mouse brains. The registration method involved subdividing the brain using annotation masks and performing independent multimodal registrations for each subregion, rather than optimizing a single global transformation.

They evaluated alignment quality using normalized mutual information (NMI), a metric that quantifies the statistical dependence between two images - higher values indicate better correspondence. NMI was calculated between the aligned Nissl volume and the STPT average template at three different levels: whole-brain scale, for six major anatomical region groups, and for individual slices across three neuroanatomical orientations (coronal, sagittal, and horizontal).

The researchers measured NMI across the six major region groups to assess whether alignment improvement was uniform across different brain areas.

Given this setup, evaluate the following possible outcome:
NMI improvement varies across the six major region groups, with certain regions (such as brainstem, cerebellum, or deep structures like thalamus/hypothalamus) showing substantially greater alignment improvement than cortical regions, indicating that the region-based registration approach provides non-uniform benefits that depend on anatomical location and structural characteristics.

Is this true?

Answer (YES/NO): NO